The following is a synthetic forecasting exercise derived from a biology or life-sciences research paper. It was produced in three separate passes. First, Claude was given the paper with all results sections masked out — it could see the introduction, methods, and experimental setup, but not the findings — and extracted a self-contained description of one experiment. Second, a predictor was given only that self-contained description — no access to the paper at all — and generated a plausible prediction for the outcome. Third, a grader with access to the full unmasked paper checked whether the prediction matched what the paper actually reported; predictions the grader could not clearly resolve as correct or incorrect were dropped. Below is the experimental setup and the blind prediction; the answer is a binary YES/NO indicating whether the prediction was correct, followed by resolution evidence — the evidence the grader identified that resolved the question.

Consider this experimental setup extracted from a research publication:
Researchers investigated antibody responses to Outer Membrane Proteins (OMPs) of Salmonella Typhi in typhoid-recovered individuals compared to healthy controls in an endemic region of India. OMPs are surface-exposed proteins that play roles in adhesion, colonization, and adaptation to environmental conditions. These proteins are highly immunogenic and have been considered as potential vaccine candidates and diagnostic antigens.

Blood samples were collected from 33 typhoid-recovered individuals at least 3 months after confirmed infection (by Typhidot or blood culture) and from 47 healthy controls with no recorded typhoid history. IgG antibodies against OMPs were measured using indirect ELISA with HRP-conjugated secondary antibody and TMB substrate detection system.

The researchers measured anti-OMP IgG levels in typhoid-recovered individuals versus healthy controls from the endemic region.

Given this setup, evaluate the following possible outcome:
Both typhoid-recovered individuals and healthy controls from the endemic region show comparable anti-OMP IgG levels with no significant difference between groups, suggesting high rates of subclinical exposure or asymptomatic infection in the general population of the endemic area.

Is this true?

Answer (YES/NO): YES